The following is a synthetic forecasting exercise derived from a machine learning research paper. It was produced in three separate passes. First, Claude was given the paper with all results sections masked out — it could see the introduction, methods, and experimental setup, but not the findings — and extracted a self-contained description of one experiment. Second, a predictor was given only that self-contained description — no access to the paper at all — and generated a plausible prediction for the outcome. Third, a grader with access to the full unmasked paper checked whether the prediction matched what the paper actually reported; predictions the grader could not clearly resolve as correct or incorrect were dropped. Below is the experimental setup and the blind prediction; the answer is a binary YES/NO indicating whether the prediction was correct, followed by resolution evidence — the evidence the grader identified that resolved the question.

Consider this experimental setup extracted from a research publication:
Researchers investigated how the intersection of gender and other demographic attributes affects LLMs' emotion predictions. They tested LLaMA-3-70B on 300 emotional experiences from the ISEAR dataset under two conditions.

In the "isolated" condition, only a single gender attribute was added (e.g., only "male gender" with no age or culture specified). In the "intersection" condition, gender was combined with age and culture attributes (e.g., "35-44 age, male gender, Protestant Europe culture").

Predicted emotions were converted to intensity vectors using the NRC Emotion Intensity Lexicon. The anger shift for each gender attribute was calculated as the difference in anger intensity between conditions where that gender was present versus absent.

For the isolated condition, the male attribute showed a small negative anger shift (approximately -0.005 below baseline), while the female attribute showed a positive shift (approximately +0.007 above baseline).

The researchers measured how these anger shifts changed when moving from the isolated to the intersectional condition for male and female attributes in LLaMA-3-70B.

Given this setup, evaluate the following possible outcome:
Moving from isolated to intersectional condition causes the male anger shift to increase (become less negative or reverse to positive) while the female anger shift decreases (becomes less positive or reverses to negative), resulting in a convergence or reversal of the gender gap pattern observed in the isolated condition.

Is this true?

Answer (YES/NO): YES